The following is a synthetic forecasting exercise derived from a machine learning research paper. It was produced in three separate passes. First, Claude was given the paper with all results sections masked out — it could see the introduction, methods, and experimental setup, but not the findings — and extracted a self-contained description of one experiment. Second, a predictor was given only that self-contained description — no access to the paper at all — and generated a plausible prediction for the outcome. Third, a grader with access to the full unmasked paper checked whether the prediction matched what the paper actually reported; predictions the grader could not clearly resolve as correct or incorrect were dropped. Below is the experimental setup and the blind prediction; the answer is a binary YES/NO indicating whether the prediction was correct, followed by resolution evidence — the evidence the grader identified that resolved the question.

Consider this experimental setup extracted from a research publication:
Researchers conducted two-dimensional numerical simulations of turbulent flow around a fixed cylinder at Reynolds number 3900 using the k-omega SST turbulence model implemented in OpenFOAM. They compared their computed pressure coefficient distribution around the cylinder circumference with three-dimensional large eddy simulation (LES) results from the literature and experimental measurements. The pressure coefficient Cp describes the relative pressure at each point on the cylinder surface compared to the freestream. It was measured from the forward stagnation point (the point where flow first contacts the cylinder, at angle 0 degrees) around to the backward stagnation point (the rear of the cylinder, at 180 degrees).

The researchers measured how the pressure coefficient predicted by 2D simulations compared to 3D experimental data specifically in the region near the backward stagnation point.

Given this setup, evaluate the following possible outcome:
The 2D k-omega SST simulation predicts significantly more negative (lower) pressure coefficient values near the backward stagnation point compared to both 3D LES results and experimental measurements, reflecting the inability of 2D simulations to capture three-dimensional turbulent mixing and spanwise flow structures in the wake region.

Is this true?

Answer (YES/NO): YES